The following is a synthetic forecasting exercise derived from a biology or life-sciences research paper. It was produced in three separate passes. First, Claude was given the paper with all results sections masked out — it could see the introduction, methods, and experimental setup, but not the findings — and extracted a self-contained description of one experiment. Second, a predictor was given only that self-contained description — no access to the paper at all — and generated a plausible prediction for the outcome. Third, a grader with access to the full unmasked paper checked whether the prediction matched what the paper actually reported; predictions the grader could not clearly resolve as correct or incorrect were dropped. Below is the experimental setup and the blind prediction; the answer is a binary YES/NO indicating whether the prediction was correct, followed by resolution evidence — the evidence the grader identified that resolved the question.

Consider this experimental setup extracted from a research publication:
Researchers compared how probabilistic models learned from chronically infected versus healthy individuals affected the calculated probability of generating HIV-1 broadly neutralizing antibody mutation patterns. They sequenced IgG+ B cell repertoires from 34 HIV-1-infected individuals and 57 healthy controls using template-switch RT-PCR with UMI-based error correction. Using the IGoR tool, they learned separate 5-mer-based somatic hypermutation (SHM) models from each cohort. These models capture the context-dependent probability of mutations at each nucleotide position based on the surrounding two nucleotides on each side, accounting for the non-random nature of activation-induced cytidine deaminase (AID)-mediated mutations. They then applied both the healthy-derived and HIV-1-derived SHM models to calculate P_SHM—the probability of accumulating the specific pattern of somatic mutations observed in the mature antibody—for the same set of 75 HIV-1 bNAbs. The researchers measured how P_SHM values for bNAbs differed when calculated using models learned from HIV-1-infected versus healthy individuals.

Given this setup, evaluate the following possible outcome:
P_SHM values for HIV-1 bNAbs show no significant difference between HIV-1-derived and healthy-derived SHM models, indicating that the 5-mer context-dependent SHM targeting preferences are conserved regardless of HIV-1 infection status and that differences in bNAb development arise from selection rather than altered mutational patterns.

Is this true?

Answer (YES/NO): YES